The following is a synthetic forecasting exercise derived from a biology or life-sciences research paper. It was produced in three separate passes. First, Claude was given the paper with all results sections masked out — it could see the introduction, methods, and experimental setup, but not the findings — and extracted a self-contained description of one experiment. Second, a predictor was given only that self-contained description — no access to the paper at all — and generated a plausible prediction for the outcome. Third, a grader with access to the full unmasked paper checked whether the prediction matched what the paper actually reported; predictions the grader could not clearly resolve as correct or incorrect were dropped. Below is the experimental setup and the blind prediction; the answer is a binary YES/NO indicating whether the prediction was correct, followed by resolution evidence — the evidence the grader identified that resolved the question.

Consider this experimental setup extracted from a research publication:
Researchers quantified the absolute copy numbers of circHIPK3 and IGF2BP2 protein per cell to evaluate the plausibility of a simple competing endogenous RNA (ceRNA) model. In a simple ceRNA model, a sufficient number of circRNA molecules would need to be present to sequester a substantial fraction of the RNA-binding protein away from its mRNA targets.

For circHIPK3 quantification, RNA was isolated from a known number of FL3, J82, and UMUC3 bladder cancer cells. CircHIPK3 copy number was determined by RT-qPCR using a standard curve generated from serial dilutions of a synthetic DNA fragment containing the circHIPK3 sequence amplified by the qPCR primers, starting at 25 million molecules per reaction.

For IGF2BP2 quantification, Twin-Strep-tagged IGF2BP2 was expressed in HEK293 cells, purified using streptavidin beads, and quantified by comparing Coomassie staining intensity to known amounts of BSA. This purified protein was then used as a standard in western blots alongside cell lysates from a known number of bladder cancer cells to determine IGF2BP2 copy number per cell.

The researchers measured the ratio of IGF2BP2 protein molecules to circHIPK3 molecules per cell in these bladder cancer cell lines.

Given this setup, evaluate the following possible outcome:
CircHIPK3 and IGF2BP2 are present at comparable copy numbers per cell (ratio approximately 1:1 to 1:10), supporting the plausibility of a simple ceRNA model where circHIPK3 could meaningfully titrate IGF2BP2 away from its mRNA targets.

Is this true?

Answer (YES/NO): NO